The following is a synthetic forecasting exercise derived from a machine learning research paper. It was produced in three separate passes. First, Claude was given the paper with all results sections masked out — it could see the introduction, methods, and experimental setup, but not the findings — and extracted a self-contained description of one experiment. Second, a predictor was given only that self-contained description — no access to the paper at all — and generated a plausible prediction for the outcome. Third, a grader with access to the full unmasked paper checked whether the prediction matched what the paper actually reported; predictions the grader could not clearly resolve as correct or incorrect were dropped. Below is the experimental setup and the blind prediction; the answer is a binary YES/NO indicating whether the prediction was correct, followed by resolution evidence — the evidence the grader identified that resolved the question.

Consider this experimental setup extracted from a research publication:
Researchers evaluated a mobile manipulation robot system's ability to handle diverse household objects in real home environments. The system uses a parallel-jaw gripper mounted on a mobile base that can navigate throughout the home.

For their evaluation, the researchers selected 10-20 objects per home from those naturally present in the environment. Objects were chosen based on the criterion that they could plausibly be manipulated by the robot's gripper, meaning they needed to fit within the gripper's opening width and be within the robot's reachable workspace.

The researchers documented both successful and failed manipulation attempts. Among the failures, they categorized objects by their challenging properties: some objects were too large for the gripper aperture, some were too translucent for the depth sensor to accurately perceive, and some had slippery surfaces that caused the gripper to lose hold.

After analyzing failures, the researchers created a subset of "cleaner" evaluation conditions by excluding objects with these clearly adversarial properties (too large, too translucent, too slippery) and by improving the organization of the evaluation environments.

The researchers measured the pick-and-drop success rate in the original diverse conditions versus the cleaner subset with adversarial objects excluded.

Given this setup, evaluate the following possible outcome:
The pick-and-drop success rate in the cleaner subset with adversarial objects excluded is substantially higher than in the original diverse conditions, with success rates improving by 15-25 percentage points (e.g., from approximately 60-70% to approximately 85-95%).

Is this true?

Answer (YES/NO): YES